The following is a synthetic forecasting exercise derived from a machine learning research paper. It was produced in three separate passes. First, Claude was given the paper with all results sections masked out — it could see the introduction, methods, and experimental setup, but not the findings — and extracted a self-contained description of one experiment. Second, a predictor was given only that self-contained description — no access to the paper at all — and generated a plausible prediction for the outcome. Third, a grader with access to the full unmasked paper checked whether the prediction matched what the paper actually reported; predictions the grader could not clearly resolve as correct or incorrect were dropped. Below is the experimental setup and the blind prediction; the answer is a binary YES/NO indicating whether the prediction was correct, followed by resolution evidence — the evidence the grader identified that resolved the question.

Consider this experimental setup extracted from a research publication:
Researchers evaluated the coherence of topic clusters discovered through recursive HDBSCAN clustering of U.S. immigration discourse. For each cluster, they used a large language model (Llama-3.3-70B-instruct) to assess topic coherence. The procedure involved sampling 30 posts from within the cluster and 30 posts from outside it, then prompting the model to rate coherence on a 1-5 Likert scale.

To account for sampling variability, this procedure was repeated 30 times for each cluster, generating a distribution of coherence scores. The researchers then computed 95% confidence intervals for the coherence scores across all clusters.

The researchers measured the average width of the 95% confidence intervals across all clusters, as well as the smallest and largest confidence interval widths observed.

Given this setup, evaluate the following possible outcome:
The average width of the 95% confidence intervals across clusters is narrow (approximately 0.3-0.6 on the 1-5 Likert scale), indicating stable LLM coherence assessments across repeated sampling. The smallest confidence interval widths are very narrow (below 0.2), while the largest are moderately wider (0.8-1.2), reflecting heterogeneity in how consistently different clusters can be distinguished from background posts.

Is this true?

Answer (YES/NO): NO